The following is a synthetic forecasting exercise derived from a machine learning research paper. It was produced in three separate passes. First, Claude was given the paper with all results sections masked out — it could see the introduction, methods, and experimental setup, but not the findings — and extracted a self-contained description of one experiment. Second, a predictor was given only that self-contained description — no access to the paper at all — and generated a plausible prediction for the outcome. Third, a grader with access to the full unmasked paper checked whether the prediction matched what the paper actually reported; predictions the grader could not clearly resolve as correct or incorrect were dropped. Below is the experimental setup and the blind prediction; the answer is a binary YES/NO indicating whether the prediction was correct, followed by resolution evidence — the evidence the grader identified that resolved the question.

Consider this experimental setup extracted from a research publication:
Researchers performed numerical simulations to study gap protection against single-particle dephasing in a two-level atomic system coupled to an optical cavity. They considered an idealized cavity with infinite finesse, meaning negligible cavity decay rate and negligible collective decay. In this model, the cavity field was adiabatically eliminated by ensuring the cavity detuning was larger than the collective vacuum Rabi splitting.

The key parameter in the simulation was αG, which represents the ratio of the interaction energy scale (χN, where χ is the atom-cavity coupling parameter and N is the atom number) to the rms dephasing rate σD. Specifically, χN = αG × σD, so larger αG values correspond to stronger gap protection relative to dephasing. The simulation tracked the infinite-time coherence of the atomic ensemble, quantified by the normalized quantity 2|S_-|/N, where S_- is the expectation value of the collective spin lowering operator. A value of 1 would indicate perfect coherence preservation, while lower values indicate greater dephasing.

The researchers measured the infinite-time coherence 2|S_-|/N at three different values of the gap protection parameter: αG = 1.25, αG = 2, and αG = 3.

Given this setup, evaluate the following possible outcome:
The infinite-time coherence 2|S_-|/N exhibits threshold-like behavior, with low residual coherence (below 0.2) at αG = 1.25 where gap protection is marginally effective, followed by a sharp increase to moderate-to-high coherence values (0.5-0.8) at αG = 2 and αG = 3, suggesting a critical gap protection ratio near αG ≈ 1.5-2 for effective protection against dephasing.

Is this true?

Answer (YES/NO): NO